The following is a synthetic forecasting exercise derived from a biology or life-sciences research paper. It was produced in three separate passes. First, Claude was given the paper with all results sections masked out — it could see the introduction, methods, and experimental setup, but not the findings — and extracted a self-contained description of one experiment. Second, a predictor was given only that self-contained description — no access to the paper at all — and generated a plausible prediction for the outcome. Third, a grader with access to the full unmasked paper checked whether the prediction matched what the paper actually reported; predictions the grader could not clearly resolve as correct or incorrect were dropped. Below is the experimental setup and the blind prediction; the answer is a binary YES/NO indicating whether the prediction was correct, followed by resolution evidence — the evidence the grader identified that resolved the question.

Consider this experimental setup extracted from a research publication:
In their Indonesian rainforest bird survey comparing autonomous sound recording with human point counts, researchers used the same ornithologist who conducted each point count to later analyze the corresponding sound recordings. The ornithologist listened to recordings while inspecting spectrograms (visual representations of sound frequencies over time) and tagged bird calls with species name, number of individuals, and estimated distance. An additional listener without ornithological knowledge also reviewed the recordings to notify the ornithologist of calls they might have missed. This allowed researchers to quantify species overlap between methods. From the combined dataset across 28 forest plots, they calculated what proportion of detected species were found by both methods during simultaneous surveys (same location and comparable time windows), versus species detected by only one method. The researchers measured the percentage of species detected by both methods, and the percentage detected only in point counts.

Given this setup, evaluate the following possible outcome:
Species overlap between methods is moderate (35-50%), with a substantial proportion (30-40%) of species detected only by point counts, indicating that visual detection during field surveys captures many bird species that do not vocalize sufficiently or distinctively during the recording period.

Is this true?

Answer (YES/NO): NO